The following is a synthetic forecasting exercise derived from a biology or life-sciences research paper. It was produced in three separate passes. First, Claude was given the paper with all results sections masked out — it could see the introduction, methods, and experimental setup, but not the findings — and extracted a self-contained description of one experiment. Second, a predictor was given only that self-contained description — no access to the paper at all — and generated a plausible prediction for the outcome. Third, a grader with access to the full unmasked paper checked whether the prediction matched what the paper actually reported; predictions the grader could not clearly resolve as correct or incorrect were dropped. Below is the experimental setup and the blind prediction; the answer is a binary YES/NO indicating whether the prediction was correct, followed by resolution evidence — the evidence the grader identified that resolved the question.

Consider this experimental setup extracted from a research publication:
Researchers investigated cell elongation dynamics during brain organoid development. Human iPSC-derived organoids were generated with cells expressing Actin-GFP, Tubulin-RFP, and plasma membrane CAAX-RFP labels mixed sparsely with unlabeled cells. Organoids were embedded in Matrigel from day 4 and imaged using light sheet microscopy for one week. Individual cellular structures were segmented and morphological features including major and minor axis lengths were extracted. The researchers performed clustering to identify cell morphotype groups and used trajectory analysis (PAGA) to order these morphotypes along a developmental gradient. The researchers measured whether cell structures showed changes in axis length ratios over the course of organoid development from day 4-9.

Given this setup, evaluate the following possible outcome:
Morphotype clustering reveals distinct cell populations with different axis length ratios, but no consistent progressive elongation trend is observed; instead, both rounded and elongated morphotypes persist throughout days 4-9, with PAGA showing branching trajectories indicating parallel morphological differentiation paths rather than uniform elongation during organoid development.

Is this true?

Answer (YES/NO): NO